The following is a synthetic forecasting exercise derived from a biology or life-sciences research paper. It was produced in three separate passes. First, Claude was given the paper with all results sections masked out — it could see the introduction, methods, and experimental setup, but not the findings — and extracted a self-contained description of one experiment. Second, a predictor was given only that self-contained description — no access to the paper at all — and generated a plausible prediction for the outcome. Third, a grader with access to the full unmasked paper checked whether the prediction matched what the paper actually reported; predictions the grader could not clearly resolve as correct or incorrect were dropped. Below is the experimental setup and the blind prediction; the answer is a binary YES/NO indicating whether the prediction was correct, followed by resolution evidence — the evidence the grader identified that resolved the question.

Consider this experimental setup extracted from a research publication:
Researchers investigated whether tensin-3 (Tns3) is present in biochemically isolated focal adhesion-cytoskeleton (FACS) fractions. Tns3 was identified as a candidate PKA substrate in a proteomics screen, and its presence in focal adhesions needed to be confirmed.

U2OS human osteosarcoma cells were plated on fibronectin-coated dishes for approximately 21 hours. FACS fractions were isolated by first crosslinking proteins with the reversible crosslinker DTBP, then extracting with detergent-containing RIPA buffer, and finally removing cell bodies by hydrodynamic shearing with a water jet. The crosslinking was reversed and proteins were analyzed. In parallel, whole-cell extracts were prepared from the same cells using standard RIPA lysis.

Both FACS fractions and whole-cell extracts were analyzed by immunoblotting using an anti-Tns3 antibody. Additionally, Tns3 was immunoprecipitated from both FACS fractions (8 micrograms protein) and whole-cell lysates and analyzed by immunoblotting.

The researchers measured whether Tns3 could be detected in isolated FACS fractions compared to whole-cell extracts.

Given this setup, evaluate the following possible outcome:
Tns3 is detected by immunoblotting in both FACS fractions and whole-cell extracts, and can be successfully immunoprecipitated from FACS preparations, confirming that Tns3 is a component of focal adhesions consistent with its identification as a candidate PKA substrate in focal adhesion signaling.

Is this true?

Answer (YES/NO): YES